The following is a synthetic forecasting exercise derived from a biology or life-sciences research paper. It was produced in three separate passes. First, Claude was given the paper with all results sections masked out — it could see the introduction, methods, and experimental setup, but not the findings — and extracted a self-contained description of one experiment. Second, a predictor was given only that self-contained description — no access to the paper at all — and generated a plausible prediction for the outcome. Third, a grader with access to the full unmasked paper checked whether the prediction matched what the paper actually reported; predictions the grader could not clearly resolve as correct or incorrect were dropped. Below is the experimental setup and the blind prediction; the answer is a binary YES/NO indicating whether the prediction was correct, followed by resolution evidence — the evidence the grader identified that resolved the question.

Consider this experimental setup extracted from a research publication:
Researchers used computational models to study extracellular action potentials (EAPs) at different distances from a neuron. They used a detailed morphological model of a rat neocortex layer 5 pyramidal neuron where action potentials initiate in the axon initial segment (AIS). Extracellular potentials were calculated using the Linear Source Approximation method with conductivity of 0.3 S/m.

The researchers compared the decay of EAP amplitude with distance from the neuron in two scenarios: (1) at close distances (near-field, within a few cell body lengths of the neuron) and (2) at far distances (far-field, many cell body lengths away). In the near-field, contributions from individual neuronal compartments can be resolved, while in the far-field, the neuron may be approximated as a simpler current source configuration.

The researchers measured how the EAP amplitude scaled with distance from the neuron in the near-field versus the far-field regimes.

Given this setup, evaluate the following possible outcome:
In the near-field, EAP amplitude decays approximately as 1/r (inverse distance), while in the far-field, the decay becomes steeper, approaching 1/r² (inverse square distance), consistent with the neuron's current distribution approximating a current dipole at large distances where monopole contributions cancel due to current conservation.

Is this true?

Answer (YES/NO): NO